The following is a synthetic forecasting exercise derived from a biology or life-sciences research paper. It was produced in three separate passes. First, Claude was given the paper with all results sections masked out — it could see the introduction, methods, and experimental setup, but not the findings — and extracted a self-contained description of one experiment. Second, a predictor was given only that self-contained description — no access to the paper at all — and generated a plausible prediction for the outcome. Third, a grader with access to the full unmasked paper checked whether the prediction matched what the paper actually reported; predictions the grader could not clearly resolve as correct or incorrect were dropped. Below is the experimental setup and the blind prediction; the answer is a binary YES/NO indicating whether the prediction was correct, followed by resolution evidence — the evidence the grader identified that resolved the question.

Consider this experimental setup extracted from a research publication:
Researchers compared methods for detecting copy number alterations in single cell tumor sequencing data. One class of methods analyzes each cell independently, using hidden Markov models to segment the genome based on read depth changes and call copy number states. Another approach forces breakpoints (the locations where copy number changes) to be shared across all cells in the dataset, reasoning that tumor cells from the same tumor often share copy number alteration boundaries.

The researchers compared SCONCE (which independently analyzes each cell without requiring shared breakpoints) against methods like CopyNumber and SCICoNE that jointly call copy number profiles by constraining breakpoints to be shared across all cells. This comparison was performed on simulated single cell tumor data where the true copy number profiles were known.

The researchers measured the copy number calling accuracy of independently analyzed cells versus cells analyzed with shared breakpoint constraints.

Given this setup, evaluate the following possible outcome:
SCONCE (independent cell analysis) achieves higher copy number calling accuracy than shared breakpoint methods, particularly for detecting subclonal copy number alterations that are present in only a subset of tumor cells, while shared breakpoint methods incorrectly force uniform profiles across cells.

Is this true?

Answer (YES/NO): NO